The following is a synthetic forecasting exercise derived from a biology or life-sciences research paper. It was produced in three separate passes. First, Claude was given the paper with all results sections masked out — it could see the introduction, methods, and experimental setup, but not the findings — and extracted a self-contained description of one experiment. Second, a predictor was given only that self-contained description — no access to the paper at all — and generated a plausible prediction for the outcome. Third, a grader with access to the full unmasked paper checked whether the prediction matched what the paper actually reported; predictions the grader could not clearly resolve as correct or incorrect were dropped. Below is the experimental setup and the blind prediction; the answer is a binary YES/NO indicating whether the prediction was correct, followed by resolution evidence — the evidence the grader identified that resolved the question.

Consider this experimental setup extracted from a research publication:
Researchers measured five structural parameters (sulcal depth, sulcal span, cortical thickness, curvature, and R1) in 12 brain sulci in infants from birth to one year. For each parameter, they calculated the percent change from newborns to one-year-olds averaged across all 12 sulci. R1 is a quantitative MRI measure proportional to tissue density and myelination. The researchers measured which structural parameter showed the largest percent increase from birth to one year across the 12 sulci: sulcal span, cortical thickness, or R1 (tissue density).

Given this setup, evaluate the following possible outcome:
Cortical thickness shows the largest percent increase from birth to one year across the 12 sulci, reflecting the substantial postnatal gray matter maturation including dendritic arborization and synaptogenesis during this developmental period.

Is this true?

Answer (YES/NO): NO